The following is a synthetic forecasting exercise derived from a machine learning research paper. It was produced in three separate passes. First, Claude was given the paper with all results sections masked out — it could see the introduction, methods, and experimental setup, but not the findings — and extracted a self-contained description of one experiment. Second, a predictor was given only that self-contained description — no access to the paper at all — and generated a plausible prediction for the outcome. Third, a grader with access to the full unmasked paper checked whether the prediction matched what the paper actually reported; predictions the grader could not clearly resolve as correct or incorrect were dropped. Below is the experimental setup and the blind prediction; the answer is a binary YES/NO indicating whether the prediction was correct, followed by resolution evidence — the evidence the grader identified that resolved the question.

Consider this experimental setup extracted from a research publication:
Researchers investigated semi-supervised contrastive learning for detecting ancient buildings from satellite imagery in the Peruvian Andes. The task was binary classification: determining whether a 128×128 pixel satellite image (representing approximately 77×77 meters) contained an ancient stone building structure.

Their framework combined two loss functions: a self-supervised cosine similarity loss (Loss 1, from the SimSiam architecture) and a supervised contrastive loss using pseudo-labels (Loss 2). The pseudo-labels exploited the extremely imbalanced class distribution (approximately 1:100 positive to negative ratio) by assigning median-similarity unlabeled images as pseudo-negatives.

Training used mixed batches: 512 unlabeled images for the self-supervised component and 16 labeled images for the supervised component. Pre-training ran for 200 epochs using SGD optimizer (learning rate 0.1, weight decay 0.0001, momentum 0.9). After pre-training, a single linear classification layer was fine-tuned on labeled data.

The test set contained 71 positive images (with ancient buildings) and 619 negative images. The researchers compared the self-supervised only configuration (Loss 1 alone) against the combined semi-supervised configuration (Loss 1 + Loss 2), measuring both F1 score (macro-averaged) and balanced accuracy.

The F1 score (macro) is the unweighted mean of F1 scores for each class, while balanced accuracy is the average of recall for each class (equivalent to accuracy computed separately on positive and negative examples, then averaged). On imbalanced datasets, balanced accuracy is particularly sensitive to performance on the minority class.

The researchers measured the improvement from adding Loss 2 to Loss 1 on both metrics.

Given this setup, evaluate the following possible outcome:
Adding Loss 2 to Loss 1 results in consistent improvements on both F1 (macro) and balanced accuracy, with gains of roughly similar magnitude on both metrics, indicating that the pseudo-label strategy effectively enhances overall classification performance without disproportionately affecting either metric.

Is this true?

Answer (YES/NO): NO